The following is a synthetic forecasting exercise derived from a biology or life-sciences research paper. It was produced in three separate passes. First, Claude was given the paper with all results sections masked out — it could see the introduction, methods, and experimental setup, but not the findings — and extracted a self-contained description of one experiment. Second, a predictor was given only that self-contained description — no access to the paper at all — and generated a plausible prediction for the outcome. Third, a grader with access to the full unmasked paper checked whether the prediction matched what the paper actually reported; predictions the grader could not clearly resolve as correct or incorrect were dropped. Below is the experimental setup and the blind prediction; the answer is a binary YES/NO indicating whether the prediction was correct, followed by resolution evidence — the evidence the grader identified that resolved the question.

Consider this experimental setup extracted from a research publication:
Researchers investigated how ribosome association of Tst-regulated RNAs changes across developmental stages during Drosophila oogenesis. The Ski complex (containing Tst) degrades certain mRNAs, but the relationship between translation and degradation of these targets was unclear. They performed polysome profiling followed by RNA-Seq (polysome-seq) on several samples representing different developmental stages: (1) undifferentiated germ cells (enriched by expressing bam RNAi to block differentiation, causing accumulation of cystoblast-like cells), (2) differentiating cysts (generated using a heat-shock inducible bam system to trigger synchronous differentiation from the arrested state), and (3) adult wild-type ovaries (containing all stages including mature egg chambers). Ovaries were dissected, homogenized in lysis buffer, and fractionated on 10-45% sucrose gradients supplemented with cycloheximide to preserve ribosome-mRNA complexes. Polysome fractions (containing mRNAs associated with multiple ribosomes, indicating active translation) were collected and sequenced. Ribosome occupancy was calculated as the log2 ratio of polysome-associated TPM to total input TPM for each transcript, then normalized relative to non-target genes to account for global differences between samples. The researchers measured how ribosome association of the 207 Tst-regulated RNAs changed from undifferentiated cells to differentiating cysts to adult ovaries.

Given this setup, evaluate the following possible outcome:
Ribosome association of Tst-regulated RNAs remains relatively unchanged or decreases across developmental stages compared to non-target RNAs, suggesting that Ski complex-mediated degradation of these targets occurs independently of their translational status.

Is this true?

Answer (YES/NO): NO